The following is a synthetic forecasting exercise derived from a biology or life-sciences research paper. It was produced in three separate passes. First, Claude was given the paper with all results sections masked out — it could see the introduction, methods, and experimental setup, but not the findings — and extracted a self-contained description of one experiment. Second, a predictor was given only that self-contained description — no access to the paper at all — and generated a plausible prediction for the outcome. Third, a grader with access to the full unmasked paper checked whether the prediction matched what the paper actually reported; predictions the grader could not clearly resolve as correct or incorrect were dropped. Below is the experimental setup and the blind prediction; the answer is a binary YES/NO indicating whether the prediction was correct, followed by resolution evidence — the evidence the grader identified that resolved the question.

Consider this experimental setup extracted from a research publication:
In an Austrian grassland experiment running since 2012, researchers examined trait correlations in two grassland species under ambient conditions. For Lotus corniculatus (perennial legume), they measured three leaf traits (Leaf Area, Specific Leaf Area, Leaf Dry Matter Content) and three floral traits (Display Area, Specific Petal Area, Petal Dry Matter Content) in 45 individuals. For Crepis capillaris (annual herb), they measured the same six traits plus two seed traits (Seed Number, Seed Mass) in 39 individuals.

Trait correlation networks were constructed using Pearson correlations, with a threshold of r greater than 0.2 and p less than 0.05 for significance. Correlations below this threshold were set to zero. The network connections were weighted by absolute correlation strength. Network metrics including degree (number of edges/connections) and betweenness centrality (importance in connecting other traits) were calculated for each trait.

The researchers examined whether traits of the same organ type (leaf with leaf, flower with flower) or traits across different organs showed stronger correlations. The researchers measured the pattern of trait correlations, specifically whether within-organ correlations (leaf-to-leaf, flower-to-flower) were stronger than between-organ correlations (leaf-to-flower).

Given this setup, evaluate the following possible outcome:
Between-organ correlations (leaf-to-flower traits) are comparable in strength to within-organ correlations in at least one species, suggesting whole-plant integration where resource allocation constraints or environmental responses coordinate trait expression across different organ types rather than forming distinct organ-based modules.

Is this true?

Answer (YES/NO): YES